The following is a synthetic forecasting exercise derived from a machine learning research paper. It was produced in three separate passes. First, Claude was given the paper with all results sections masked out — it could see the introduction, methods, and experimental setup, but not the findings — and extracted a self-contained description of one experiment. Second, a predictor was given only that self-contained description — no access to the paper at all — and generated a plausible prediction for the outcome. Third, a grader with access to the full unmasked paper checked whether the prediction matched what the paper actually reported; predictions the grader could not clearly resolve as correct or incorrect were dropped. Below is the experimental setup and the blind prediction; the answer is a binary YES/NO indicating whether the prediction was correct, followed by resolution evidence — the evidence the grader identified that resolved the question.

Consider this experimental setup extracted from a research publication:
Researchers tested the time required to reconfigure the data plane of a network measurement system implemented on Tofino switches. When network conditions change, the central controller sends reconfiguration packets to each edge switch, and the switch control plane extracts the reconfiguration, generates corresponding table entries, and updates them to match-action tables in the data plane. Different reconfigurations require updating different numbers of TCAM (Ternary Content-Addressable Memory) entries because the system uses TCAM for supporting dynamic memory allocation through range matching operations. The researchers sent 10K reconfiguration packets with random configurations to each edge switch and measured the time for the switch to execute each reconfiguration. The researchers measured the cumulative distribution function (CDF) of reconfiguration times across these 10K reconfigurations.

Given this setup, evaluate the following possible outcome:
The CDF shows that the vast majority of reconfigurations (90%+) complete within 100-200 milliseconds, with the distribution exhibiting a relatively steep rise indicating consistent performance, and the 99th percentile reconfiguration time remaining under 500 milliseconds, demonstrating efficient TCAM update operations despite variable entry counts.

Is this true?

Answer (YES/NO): NO